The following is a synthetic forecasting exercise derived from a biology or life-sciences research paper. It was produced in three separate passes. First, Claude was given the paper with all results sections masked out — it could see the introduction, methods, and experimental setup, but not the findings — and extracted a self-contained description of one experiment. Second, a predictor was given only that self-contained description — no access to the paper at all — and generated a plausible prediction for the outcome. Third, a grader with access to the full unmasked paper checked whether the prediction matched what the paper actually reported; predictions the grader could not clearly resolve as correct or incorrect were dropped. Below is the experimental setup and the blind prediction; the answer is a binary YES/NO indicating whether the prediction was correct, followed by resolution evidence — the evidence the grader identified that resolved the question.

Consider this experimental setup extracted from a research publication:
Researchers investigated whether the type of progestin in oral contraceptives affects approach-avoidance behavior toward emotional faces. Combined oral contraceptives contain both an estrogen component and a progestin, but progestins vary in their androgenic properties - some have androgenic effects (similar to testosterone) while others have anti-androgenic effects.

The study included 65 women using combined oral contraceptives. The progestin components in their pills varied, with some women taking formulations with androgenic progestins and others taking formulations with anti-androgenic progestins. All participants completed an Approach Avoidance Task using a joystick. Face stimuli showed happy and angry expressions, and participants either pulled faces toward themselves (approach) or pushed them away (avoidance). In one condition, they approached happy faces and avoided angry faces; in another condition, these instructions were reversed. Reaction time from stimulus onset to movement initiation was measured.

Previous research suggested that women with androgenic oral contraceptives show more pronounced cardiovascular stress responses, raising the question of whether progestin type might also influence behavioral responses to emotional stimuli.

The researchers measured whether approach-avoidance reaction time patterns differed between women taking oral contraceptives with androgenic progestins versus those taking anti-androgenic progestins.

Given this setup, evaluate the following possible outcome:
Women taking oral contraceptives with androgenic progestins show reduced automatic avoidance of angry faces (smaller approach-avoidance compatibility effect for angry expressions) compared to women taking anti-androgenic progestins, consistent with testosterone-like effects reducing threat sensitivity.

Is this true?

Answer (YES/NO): NO